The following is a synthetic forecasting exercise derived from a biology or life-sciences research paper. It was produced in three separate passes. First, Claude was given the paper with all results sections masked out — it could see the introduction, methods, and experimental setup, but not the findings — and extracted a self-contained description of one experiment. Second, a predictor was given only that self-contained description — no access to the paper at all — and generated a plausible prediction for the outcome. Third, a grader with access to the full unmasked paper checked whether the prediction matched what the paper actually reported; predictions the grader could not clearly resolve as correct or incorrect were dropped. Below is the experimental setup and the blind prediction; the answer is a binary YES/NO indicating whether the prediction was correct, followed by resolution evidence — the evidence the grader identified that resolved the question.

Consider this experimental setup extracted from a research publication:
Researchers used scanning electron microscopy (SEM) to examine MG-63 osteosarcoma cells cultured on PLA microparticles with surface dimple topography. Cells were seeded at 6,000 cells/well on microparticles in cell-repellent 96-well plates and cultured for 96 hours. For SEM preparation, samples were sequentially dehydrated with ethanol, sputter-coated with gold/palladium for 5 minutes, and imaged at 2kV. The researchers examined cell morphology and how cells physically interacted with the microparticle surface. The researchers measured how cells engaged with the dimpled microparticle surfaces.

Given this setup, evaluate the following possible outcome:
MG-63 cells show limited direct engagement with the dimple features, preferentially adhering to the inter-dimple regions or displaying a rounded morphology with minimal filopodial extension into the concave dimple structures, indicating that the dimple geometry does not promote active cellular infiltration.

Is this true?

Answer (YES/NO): NO